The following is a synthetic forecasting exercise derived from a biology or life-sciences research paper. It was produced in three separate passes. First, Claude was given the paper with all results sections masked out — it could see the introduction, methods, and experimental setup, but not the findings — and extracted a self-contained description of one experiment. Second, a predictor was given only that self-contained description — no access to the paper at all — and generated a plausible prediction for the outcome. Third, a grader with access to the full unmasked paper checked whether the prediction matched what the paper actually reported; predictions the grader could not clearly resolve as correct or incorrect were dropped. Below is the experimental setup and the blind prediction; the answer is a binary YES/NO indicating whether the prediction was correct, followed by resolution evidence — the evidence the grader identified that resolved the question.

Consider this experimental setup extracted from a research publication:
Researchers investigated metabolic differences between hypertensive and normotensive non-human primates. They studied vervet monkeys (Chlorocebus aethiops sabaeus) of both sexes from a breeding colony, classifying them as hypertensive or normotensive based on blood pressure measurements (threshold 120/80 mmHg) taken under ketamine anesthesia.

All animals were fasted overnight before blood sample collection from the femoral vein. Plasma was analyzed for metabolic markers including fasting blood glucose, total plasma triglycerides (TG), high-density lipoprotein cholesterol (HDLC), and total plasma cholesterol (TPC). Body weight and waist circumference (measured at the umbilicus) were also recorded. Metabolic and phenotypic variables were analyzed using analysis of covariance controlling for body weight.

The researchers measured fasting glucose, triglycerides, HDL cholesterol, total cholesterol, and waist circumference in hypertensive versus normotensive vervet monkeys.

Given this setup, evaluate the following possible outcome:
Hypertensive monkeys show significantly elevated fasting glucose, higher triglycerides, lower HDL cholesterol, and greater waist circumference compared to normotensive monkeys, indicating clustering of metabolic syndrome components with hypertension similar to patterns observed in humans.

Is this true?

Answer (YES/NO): NO